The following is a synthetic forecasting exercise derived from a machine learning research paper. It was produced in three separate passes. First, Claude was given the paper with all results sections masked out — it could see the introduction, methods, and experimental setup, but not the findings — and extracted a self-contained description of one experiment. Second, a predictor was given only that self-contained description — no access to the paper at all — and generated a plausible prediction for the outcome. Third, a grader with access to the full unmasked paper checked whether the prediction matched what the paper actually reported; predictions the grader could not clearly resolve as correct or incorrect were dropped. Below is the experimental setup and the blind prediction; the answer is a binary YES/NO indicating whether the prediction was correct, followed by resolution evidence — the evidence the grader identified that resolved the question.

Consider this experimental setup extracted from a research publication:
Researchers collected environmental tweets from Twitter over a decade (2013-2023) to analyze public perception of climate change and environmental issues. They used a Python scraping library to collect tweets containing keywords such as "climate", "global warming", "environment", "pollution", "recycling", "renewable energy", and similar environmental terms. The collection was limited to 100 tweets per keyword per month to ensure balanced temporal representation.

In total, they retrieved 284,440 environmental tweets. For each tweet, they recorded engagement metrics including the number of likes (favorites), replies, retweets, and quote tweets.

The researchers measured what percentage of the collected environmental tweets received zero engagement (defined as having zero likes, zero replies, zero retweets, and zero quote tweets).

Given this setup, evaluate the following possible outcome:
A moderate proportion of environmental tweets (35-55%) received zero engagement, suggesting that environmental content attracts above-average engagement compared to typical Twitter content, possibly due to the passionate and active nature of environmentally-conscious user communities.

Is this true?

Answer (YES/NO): NO